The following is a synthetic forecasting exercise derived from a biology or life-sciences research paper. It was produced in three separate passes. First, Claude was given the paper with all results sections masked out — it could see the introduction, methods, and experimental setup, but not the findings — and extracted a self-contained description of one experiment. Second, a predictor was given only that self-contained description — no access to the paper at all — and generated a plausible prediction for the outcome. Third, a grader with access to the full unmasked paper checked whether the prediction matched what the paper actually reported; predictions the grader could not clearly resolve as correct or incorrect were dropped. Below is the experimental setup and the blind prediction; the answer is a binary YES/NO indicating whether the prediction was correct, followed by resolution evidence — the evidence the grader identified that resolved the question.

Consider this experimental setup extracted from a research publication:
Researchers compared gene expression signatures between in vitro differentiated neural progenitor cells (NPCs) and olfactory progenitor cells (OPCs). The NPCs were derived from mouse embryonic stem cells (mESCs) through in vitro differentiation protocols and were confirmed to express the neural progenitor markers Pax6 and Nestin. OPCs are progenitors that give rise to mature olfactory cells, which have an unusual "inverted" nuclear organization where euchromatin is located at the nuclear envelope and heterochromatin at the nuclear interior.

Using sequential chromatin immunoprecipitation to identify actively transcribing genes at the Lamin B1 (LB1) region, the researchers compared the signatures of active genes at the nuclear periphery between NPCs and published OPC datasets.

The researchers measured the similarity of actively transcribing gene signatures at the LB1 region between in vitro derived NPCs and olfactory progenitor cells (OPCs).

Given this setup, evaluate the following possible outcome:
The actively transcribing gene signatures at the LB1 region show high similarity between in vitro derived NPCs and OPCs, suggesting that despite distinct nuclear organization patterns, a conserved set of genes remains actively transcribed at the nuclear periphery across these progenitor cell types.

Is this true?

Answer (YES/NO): YES